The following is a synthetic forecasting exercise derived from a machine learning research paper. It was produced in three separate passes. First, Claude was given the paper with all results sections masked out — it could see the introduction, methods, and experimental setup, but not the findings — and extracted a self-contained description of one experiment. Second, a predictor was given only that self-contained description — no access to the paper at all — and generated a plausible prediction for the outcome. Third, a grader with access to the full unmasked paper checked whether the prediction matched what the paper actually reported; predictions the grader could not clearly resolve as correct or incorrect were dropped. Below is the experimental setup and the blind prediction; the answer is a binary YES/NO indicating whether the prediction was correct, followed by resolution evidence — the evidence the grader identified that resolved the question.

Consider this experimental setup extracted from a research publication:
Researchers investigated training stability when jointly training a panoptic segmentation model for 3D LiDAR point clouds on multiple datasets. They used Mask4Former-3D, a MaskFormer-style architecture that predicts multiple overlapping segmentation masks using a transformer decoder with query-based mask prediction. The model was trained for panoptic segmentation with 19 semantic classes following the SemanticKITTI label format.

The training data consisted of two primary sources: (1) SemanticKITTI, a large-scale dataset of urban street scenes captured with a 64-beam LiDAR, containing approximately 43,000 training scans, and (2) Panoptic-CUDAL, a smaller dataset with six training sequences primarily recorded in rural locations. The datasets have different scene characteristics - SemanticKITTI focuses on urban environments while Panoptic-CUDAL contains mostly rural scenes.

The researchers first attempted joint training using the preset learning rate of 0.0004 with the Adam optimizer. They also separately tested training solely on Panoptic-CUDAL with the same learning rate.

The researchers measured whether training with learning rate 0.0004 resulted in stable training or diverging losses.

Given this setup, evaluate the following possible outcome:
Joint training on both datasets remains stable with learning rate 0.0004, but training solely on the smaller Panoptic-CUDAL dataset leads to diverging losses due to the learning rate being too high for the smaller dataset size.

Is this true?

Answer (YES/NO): NO